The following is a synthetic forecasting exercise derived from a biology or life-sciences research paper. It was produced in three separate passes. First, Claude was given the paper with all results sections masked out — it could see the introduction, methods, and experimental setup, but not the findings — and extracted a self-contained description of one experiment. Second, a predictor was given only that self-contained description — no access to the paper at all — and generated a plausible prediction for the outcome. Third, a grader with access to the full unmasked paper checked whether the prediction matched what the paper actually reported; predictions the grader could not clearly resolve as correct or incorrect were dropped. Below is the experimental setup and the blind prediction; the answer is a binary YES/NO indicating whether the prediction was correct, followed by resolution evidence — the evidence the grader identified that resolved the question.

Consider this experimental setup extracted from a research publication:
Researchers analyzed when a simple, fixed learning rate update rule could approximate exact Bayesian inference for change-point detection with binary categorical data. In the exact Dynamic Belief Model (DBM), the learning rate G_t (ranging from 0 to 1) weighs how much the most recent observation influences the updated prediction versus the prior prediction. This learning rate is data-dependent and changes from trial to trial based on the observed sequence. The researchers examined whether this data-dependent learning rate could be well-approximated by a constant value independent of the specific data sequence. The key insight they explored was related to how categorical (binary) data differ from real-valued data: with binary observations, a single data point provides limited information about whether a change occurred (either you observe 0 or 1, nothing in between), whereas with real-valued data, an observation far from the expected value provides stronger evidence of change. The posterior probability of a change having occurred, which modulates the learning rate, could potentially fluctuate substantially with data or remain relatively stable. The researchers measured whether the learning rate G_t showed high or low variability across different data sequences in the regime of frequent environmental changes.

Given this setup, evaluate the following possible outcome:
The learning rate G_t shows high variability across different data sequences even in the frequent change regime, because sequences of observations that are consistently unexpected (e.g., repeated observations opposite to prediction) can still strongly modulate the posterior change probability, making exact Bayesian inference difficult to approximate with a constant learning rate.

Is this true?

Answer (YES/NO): NO